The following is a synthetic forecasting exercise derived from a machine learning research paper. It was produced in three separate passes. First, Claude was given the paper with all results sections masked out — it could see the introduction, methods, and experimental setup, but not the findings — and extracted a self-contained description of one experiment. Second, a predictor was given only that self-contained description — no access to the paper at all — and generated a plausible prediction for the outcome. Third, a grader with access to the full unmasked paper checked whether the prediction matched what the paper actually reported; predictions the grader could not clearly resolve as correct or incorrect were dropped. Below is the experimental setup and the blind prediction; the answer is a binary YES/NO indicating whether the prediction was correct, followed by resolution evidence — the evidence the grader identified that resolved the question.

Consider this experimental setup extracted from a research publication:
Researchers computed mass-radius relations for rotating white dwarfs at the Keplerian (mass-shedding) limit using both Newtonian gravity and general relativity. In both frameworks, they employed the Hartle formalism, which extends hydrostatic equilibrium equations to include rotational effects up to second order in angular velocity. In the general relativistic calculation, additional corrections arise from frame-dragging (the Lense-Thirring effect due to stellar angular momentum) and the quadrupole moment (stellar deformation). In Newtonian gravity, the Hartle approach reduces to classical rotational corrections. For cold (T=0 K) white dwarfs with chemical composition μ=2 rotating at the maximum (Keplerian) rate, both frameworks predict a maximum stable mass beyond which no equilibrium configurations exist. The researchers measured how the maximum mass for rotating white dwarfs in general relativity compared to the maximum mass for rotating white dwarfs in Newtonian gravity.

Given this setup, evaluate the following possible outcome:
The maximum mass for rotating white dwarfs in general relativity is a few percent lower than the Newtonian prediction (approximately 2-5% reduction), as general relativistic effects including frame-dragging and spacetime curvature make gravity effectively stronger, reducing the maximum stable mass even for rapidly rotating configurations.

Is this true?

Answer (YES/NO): NO